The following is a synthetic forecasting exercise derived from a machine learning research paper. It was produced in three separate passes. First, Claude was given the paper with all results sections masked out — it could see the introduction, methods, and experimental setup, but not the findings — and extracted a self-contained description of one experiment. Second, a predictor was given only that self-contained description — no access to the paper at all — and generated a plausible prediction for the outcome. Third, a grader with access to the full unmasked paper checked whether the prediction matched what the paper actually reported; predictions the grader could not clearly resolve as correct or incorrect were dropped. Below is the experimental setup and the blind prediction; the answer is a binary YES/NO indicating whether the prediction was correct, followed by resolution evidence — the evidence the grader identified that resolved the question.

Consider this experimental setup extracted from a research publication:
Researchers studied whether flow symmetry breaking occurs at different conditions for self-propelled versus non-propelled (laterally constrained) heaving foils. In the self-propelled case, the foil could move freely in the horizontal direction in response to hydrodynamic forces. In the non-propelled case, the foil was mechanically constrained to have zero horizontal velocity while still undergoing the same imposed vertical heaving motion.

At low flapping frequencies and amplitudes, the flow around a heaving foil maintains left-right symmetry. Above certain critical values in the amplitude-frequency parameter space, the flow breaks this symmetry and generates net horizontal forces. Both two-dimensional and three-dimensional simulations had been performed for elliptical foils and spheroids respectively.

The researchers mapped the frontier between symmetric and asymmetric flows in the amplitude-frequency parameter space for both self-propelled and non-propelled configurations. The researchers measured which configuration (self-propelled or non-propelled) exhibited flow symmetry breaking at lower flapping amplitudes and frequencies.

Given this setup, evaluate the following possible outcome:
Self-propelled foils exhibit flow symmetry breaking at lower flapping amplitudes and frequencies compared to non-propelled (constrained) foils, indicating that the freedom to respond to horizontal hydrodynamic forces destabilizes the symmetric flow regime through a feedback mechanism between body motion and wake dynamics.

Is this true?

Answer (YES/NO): YES